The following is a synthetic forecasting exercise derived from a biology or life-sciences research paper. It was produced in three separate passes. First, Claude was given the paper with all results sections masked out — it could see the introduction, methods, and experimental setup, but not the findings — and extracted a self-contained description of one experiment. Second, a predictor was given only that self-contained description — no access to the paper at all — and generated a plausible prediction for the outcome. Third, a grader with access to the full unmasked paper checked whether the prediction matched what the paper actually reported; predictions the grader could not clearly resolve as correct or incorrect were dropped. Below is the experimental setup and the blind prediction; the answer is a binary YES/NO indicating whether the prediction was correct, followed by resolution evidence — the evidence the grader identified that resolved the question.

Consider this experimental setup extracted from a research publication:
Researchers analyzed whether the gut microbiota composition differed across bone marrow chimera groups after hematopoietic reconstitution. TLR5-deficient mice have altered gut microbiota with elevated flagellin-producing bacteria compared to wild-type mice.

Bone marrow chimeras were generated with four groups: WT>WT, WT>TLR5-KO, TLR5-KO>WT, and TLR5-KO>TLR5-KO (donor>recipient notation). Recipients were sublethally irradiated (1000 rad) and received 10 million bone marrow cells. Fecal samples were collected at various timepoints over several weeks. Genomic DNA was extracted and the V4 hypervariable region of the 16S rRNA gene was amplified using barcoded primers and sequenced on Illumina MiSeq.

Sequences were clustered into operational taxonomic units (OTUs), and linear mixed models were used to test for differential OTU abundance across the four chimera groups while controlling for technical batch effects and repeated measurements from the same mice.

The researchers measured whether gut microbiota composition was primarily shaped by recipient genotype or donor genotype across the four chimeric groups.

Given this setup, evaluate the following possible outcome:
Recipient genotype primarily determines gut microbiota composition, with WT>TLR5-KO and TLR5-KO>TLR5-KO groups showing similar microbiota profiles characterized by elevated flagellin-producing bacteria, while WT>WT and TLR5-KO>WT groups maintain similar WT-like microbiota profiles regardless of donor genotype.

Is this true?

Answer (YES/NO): NO